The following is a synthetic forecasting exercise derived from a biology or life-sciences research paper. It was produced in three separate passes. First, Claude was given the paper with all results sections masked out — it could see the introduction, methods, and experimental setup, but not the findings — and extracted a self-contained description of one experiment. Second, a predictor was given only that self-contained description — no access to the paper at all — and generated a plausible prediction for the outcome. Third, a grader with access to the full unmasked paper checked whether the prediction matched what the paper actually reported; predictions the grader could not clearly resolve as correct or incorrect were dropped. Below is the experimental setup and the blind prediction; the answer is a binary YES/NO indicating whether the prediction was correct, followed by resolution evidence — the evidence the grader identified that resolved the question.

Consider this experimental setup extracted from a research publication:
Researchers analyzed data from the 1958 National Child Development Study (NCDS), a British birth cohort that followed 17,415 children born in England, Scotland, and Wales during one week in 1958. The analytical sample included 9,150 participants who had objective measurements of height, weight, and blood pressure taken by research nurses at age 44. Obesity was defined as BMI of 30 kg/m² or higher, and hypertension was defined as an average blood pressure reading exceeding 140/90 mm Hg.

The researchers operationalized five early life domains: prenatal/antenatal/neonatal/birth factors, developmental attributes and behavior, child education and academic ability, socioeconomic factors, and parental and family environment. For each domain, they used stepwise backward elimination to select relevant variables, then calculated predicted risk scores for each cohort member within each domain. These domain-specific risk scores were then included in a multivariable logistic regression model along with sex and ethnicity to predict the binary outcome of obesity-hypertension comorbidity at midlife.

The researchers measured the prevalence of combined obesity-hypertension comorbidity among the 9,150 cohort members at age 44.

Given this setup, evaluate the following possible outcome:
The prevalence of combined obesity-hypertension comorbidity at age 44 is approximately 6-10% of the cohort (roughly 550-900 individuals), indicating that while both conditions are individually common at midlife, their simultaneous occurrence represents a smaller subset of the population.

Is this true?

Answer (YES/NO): NO